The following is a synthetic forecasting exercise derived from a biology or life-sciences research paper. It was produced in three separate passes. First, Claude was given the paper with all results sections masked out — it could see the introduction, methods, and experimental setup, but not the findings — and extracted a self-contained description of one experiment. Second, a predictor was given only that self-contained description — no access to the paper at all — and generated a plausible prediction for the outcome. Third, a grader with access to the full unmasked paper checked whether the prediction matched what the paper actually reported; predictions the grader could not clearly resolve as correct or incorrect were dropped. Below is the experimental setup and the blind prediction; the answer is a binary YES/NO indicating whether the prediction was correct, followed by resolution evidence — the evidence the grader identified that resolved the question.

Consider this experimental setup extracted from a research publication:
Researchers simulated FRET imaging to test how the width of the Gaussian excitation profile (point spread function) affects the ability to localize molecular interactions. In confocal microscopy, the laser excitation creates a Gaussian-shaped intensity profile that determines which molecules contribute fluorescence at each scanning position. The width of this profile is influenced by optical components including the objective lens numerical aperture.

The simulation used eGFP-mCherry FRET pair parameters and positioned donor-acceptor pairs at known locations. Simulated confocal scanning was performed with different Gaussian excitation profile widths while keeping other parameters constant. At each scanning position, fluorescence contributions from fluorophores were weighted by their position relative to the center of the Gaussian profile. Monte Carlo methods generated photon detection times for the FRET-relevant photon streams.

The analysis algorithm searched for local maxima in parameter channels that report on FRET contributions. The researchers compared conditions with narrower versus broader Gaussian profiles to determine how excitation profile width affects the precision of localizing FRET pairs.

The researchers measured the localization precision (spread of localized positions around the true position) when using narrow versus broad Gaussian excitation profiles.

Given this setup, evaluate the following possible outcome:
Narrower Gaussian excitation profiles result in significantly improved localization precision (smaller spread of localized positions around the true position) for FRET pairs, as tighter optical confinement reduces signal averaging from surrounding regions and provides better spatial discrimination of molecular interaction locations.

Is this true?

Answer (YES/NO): YES